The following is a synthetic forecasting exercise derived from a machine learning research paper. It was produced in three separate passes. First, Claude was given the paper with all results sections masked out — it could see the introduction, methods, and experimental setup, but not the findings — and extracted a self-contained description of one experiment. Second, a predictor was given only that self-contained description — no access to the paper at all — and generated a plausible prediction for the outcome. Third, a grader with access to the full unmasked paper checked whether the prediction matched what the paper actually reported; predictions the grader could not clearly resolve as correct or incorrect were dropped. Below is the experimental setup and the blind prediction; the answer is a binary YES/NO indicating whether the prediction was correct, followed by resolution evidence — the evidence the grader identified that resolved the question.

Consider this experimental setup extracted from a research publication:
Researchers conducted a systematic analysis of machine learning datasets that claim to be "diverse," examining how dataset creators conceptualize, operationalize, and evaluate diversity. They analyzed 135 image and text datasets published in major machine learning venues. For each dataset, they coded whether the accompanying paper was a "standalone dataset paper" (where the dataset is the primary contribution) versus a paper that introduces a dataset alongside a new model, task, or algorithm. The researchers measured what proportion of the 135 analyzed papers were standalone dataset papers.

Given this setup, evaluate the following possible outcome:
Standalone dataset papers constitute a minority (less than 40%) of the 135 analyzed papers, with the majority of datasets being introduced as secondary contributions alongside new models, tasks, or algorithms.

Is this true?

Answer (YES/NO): YES